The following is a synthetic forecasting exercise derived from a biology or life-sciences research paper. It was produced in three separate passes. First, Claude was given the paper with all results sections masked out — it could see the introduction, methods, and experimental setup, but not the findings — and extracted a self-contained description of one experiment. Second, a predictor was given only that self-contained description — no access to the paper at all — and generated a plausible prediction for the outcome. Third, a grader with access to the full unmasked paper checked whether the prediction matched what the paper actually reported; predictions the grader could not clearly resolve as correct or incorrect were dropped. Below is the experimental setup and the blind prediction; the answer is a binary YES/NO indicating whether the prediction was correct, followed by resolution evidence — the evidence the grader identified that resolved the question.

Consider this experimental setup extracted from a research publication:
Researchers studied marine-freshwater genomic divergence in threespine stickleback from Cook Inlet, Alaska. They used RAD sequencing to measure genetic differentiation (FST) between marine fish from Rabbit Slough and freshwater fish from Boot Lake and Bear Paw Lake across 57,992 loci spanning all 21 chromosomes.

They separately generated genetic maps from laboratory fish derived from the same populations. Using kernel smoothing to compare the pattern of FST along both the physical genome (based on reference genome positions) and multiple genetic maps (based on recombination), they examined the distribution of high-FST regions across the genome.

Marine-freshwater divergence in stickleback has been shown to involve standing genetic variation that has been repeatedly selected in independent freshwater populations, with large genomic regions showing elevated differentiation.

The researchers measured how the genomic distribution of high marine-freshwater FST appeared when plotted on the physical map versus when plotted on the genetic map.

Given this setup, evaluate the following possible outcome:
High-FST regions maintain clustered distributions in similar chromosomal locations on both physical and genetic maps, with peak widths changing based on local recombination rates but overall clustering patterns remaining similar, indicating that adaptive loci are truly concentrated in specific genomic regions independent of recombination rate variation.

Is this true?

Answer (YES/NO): NO